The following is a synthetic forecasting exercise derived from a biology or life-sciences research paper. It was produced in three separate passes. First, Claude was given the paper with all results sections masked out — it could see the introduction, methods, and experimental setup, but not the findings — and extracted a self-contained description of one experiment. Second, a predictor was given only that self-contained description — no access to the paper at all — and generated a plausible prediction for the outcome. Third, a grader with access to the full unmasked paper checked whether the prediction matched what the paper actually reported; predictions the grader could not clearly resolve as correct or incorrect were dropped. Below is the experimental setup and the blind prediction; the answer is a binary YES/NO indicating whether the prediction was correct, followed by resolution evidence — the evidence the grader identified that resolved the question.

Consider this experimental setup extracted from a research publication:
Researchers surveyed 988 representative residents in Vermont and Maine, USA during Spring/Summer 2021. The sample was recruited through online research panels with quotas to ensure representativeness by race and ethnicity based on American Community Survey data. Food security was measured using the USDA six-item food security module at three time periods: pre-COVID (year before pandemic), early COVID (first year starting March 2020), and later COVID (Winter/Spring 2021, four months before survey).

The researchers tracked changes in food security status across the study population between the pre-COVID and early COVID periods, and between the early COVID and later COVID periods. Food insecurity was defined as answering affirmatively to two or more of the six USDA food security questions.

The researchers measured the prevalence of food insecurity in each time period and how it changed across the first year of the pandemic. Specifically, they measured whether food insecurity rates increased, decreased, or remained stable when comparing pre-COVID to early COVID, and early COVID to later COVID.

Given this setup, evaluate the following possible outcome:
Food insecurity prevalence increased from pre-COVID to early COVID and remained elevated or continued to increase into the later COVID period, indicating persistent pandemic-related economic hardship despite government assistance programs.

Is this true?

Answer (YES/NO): NO